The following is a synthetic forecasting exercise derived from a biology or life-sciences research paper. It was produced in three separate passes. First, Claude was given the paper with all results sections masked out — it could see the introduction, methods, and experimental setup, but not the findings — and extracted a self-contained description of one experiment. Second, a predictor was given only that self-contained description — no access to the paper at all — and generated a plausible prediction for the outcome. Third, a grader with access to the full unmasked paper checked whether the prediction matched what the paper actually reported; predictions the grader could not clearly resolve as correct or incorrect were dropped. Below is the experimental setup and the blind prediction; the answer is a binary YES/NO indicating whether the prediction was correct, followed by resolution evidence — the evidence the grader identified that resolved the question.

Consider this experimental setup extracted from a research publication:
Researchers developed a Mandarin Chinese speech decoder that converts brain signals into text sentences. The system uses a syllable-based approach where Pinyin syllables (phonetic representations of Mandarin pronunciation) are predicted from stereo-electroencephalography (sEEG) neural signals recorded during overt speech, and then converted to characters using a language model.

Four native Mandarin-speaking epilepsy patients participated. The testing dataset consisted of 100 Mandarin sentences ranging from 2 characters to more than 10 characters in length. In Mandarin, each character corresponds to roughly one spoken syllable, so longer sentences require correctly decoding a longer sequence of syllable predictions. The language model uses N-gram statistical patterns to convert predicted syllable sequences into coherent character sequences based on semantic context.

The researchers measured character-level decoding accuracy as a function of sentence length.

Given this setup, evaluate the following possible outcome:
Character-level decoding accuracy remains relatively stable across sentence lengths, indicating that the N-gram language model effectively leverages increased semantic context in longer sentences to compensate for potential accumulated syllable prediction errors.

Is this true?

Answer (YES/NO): NO